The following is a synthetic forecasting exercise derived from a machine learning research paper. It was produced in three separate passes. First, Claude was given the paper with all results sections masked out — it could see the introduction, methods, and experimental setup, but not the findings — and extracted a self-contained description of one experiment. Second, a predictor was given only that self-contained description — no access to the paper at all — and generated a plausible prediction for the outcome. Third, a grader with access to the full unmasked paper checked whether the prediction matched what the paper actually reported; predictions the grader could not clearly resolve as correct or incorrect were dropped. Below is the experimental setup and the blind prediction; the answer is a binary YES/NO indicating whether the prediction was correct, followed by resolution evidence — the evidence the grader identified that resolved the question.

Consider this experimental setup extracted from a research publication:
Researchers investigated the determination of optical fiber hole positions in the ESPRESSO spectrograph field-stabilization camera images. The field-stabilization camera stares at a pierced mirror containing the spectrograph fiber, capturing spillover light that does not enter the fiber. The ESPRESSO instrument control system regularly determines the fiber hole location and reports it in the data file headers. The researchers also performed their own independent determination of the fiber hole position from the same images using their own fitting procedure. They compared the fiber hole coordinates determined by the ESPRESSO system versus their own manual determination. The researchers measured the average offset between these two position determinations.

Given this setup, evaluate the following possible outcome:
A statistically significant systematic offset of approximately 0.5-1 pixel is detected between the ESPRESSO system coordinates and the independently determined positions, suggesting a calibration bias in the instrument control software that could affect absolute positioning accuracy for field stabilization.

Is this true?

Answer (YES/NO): NO